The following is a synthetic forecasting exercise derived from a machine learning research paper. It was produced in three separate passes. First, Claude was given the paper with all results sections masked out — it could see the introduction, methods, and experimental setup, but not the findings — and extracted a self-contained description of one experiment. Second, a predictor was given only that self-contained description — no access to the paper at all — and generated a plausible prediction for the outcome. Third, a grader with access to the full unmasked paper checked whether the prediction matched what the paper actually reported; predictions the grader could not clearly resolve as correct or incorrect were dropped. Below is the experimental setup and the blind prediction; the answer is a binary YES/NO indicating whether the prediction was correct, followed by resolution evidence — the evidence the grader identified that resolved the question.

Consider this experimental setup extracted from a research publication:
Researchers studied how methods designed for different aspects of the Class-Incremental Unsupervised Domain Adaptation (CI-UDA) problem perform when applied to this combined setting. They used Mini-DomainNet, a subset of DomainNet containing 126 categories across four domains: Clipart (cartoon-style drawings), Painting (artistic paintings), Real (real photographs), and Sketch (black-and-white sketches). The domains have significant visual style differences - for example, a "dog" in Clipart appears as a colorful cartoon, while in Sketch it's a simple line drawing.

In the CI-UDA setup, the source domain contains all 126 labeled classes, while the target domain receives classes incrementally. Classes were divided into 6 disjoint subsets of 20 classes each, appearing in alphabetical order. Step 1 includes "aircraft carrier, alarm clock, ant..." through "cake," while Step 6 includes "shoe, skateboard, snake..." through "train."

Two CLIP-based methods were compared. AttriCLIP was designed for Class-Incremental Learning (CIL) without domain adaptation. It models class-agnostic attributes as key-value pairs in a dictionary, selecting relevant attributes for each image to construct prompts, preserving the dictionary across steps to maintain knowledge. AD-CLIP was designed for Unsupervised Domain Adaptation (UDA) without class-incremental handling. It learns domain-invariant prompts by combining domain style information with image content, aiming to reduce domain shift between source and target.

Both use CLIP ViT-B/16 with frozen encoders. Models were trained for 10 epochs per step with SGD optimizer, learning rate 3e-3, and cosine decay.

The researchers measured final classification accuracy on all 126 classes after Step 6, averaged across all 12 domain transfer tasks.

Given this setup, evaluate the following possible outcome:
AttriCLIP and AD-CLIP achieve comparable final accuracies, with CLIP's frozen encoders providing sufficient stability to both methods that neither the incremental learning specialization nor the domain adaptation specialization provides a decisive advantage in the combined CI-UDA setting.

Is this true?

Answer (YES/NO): NO